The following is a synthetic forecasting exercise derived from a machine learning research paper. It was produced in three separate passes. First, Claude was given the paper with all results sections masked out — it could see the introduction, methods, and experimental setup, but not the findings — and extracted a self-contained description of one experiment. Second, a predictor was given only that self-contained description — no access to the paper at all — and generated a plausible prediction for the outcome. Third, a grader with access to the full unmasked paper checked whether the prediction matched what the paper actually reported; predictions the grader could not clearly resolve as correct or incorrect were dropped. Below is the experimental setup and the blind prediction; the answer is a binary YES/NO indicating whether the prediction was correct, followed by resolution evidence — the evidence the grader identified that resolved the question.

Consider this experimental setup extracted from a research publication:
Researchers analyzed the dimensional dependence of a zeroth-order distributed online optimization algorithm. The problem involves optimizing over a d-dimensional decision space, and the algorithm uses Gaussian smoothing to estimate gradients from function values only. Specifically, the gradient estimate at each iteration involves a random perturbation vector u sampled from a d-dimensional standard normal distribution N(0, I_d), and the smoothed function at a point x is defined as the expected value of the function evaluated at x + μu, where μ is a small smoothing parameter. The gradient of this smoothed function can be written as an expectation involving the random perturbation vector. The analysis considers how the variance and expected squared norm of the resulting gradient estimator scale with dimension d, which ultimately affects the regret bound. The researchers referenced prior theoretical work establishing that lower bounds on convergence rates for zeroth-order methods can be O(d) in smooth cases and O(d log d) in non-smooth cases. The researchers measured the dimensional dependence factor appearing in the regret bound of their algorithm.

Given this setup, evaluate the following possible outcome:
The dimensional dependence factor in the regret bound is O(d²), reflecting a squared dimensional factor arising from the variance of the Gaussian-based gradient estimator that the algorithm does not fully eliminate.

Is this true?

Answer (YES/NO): YES